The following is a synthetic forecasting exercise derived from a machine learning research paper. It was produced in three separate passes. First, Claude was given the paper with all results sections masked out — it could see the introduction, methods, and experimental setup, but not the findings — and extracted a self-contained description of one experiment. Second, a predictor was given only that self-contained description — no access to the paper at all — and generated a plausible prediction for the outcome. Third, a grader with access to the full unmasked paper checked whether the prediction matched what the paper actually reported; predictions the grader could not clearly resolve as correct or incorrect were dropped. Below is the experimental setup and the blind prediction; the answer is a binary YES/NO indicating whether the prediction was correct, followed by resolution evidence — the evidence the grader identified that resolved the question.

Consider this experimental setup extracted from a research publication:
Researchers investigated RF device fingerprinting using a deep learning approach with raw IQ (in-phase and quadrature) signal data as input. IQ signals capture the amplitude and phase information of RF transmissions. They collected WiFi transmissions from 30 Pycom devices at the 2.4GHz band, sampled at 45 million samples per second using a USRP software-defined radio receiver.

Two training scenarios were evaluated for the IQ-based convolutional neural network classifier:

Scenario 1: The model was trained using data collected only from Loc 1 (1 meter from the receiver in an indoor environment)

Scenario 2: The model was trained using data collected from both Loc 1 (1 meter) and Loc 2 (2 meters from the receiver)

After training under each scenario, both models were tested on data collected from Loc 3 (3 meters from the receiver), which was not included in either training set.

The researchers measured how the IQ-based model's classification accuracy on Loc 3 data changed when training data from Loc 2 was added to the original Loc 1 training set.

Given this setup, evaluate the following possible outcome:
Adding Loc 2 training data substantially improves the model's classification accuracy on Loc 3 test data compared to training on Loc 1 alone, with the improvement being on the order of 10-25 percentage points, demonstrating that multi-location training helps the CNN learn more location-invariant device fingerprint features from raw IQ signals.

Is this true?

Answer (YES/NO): NO